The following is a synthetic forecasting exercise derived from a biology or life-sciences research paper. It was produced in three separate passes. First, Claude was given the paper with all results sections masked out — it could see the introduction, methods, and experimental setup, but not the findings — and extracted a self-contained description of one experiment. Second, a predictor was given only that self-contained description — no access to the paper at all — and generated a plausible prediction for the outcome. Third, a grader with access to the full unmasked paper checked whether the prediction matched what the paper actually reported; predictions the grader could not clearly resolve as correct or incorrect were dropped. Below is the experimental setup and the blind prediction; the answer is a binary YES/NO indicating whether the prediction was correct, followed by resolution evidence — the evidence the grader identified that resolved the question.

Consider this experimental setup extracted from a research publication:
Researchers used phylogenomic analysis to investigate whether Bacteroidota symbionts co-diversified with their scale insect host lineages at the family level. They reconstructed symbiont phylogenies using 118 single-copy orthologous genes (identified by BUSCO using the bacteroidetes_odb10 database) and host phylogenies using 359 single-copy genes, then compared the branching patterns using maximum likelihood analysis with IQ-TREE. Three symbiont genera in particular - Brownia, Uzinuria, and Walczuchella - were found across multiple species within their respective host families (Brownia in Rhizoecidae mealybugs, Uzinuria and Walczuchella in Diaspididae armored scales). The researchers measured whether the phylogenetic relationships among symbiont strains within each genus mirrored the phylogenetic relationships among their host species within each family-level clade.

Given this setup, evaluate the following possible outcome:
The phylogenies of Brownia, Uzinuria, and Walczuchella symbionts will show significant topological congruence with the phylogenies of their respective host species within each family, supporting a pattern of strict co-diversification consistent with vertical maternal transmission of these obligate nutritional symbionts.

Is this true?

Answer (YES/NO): YES